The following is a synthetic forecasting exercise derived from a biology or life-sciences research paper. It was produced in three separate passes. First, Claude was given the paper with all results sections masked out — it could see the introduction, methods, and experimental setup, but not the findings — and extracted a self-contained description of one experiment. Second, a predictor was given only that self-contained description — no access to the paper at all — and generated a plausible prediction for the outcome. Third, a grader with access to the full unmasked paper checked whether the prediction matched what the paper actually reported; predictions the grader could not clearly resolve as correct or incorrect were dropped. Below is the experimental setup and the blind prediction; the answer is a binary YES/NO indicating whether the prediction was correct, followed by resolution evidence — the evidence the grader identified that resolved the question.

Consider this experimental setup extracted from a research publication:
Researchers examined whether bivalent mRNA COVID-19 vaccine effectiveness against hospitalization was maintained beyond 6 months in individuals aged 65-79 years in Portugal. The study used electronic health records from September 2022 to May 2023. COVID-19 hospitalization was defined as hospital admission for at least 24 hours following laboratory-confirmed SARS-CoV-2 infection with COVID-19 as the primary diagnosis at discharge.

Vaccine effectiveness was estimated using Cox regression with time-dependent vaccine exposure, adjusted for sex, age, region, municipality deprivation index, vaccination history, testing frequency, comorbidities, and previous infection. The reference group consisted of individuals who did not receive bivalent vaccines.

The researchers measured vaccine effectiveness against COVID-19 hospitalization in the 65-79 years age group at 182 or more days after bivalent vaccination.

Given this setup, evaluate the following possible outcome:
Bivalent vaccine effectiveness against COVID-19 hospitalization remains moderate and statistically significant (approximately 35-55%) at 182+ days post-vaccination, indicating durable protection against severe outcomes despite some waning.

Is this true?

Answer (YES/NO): NO